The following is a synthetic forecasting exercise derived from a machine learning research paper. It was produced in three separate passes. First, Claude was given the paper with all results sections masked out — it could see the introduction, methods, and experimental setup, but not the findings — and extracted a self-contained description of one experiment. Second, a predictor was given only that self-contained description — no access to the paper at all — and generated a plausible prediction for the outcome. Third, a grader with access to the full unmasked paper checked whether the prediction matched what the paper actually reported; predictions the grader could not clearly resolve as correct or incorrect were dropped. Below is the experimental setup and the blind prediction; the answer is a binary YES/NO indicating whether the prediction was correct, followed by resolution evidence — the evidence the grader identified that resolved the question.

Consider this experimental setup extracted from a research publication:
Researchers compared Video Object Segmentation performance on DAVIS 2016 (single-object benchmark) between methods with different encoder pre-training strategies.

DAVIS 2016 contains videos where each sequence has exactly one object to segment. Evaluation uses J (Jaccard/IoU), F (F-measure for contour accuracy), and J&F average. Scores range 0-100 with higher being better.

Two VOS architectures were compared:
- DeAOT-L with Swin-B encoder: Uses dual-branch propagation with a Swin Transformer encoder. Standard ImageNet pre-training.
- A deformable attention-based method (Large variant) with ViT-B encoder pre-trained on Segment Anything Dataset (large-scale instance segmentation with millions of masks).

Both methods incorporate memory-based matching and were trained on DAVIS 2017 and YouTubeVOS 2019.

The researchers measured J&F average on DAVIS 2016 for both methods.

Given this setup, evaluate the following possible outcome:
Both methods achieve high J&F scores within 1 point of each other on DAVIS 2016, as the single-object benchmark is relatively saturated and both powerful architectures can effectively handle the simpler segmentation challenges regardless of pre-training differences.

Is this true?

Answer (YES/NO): YES